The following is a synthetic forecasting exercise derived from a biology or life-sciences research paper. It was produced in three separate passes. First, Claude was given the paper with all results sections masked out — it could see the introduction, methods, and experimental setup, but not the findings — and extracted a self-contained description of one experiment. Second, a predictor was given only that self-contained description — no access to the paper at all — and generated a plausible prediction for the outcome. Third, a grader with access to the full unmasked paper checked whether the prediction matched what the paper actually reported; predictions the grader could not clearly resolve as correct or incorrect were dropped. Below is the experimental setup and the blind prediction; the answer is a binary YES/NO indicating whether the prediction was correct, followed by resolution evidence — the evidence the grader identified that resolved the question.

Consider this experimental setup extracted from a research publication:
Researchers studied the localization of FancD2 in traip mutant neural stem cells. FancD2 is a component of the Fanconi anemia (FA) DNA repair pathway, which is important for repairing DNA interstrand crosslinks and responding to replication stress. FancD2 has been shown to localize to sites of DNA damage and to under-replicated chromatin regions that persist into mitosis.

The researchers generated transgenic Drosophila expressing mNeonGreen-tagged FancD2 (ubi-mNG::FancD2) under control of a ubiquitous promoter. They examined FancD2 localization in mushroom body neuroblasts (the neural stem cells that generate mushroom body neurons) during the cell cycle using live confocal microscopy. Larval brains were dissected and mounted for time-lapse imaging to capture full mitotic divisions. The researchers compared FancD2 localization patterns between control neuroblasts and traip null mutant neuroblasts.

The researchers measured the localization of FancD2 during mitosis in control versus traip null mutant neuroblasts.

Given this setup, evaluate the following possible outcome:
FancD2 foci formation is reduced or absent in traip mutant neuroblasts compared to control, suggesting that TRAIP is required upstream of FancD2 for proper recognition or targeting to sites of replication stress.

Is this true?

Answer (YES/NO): NO